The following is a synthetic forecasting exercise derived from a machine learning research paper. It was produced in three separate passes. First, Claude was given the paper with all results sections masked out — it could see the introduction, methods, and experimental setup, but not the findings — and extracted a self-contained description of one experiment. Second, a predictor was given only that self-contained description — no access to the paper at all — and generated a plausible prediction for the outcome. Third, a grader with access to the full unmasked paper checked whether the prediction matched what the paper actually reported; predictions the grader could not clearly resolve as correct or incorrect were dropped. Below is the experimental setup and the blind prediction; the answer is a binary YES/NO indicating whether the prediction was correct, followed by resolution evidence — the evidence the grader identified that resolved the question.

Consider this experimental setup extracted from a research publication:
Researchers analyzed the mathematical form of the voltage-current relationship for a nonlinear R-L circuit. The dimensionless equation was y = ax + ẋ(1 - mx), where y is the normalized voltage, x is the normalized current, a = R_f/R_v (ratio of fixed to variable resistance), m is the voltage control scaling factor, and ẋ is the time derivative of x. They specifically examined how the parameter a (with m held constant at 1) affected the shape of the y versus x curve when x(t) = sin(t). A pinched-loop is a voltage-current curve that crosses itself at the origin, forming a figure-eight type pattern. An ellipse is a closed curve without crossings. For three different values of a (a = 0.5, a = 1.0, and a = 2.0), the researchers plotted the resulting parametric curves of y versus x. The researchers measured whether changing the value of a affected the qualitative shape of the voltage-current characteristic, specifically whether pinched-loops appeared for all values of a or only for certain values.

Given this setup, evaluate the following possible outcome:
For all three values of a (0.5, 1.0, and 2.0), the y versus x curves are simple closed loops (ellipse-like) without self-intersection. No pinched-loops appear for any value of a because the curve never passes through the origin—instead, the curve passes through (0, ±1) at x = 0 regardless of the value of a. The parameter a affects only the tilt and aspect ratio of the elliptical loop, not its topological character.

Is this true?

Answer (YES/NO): NO